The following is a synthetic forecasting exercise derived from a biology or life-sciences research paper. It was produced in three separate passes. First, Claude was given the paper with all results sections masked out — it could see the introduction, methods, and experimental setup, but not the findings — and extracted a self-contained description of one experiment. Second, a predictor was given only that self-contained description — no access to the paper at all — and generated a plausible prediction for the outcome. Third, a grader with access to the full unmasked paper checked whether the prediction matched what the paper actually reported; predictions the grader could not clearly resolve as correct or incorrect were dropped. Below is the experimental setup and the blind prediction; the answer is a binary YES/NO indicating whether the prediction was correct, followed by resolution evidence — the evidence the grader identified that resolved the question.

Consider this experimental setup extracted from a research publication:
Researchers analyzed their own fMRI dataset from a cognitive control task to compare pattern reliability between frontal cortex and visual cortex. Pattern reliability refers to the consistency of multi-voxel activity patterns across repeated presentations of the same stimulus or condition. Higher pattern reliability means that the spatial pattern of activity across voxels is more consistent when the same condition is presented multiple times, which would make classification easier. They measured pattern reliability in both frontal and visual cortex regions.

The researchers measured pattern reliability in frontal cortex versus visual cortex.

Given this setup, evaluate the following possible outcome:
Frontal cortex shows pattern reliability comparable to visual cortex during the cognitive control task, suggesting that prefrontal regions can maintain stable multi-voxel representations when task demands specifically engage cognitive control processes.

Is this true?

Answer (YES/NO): NO